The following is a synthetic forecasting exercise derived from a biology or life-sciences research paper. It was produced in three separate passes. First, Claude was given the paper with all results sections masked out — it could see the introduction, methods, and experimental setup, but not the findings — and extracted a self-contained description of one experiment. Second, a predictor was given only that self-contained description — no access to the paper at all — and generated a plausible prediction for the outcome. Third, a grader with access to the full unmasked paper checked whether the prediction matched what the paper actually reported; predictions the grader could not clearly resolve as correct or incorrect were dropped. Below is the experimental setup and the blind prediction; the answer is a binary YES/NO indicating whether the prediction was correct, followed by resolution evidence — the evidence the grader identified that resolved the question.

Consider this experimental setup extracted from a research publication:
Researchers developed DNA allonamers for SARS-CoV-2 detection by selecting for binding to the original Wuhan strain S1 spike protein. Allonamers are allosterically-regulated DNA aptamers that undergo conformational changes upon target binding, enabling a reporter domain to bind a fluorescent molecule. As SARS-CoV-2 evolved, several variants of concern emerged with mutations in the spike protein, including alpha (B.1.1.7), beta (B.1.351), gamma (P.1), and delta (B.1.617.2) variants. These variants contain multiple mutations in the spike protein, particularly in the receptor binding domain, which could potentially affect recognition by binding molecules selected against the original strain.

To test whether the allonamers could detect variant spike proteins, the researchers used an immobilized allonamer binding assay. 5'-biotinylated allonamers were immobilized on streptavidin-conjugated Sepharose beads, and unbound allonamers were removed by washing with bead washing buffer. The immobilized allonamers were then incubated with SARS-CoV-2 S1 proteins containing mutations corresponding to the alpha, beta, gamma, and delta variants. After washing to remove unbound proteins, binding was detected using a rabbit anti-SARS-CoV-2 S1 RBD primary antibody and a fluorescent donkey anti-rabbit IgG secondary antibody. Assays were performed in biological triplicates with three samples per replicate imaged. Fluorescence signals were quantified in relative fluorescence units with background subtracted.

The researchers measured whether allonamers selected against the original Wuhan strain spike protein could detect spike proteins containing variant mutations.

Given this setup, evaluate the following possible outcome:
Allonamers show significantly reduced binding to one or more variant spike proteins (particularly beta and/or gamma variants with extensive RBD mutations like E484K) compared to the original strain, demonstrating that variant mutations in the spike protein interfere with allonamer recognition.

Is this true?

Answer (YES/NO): NO